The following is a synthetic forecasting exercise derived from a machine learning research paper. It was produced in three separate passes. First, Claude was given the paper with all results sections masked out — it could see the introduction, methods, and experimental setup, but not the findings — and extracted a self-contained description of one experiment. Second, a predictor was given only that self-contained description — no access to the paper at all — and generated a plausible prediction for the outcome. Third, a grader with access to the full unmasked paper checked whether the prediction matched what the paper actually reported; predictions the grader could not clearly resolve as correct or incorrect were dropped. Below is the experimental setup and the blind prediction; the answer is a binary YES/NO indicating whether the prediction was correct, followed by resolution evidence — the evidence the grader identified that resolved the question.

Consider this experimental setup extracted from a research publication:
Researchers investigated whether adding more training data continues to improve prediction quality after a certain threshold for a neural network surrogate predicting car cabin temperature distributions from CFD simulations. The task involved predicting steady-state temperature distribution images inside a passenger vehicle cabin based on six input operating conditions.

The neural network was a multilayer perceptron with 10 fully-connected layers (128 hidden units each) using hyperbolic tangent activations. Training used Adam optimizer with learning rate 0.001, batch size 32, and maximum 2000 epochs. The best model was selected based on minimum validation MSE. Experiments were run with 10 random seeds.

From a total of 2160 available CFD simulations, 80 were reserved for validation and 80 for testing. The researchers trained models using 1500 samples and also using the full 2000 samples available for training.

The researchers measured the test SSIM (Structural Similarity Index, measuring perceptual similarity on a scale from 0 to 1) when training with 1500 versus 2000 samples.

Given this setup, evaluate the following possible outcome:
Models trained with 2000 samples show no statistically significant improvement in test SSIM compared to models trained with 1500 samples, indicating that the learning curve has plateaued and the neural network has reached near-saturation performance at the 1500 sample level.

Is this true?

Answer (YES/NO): YES